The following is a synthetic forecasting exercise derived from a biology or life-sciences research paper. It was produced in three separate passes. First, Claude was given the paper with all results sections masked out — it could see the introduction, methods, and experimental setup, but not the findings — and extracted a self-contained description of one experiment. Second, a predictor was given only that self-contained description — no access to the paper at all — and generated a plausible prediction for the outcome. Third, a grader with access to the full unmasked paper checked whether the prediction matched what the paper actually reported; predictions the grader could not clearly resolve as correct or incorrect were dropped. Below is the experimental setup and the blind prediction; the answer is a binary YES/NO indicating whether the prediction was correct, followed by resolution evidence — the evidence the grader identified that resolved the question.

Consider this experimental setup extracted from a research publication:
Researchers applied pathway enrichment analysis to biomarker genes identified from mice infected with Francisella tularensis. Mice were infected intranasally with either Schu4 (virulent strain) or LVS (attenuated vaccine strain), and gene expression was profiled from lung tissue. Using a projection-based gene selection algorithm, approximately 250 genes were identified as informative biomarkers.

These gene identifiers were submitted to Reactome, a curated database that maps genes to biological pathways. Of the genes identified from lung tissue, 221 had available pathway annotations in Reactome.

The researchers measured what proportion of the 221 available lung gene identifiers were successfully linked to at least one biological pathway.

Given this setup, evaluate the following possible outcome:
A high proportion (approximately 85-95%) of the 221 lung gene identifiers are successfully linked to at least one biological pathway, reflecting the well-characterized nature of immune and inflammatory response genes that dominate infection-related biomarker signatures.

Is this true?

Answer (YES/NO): NO